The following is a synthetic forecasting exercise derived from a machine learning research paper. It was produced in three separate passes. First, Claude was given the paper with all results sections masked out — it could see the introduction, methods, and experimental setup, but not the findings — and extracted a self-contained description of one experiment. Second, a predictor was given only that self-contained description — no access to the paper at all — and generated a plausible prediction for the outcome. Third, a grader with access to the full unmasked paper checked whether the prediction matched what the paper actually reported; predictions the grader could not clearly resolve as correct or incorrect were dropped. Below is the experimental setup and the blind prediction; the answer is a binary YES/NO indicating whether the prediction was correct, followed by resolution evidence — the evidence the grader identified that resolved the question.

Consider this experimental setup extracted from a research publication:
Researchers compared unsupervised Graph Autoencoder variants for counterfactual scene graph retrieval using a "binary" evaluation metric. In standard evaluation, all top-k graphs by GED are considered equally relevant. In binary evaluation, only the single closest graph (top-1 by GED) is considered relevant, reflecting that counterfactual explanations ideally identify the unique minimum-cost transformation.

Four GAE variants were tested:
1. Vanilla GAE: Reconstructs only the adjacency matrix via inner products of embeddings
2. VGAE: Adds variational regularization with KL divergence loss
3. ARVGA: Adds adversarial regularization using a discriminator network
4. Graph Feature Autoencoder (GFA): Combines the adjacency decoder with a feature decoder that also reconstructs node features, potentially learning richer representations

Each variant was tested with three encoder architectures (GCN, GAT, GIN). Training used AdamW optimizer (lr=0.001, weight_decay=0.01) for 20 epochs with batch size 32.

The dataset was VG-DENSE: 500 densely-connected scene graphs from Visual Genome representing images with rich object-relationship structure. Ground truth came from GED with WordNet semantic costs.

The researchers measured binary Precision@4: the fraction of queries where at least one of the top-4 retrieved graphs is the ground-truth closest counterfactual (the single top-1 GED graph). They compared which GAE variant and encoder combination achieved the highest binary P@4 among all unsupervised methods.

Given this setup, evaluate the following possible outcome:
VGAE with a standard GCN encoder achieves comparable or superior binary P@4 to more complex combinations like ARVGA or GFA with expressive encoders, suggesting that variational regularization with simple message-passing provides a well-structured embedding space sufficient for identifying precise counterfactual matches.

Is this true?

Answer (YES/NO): NO